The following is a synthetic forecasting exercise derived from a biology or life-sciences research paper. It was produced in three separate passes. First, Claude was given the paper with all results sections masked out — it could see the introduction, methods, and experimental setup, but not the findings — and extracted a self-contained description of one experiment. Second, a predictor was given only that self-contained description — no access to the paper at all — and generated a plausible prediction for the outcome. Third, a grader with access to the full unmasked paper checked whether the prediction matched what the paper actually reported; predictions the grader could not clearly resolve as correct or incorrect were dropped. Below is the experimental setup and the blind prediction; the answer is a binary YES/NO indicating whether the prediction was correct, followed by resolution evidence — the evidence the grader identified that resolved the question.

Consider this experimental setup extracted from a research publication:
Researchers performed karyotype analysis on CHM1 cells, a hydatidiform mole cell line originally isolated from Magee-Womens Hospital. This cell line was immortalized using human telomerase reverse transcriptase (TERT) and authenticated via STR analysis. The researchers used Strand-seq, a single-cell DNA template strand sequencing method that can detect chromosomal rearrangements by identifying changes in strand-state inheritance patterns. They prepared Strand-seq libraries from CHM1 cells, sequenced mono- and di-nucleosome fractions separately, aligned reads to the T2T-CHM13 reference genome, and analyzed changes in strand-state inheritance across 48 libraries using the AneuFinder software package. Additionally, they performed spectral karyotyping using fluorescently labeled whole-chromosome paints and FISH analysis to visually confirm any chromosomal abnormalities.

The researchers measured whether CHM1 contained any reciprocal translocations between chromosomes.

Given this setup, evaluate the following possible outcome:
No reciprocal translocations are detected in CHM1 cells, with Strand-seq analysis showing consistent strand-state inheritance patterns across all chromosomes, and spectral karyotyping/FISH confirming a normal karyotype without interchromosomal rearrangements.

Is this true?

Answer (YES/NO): NO